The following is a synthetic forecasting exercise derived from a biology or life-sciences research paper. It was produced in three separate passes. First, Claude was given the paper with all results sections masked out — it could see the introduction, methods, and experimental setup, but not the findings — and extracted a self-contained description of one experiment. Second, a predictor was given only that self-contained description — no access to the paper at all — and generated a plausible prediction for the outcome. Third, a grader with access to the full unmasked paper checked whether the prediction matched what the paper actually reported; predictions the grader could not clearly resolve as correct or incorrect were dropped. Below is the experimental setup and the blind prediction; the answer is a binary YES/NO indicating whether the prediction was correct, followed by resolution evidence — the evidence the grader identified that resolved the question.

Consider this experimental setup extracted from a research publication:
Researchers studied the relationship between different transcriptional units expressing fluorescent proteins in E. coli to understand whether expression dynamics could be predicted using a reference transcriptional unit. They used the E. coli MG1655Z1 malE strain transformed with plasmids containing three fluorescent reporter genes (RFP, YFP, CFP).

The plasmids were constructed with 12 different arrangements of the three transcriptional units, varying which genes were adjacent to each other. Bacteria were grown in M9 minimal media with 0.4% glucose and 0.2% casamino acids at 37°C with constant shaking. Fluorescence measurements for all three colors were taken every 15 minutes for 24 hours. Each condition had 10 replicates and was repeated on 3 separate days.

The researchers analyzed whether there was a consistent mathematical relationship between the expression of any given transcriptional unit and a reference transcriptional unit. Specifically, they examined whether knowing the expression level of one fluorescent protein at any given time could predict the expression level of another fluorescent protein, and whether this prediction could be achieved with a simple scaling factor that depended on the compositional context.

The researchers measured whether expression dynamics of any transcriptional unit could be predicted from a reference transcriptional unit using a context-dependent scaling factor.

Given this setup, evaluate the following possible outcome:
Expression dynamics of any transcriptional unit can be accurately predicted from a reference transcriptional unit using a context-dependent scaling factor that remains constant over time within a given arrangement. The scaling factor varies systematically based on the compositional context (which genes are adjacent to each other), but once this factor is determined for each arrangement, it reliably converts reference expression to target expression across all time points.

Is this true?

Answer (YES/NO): NO